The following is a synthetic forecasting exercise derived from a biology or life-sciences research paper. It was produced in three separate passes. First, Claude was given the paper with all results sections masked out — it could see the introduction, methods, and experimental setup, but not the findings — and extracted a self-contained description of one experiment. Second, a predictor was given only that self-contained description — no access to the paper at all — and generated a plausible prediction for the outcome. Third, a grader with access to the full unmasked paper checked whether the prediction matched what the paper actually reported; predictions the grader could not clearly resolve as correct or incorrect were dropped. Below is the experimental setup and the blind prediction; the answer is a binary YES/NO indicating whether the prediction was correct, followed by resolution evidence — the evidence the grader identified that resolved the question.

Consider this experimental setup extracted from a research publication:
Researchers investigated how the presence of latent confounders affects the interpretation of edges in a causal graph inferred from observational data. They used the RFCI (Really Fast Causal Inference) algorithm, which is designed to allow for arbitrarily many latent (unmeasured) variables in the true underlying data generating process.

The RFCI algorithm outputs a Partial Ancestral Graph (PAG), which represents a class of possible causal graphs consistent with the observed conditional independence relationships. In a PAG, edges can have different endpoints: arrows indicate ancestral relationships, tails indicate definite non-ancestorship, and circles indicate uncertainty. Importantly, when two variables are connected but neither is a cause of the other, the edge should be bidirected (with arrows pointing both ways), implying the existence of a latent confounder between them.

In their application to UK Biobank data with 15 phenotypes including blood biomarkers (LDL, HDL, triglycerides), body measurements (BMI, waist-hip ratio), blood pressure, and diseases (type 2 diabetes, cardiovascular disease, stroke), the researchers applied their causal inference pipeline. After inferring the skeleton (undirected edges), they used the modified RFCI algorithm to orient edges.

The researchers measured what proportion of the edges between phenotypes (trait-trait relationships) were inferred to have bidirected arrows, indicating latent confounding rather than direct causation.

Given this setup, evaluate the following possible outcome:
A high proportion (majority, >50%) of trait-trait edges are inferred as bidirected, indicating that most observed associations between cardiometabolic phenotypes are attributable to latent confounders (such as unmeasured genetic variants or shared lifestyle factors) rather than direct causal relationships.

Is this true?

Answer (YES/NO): YES